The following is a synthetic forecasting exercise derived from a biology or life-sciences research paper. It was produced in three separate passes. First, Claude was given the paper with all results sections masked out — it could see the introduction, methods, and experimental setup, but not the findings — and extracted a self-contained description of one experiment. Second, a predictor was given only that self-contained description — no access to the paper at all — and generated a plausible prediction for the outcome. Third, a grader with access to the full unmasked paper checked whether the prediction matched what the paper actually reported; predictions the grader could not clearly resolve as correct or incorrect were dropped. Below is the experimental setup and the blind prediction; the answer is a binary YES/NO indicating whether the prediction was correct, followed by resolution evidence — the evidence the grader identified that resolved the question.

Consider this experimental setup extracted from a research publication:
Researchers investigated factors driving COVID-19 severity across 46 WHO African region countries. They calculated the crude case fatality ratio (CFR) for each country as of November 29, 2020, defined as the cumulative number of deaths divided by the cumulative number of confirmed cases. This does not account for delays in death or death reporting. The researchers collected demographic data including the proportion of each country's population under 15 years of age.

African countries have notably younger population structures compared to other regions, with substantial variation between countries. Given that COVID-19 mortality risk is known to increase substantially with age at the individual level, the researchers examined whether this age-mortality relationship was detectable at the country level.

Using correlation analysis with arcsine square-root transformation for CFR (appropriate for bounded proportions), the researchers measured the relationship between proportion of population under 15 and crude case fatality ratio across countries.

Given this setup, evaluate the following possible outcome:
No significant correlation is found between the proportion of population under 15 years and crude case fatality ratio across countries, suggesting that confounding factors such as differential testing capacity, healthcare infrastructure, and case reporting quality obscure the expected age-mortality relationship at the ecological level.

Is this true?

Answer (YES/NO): NO